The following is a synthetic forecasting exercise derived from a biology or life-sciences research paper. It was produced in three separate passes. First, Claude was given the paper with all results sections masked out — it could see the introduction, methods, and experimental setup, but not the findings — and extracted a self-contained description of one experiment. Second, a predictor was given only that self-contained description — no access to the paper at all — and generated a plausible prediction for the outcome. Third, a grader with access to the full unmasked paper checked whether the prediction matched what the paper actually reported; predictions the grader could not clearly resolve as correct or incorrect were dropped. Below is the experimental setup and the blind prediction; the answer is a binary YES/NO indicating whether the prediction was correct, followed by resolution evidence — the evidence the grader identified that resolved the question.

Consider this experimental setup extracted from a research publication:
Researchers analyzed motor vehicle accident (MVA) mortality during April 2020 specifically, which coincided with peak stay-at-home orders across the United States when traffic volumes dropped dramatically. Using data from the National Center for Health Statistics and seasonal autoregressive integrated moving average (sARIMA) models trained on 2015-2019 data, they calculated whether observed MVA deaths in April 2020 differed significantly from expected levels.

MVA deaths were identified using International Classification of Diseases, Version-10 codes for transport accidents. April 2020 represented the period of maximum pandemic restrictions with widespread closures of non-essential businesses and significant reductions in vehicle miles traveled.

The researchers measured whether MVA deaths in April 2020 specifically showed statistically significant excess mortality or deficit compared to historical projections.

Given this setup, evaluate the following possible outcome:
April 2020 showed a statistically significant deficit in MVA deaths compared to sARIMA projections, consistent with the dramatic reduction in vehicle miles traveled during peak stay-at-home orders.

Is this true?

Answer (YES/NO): YES